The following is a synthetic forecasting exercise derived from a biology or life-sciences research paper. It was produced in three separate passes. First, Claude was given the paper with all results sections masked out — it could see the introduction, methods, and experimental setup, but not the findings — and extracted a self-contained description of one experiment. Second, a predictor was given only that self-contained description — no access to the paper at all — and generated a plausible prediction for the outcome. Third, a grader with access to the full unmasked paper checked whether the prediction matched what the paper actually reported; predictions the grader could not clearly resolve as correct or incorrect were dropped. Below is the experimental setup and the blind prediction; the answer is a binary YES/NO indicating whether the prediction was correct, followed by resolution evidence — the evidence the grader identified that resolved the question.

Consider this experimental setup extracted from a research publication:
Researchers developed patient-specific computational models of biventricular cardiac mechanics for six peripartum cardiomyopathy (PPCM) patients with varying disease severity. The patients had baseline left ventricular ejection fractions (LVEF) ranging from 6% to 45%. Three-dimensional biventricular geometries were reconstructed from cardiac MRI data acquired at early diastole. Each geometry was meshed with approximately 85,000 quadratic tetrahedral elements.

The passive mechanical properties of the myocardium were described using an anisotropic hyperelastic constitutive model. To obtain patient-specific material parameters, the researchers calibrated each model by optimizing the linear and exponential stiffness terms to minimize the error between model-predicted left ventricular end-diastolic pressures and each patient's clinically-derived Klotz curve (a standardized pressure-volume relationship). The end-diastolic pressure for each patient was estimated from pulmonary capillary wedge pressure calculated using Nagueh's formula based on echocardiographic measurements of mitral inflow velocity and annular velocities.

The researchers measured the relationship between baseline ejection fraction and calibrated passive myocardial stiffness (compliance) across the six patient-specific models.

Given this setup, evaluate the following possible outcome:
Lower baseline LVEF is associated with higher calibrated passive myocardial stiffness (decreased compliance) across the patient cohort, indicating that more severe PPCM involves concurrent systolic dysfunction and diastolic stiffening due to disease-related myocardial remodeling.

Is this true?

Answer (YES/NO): YES